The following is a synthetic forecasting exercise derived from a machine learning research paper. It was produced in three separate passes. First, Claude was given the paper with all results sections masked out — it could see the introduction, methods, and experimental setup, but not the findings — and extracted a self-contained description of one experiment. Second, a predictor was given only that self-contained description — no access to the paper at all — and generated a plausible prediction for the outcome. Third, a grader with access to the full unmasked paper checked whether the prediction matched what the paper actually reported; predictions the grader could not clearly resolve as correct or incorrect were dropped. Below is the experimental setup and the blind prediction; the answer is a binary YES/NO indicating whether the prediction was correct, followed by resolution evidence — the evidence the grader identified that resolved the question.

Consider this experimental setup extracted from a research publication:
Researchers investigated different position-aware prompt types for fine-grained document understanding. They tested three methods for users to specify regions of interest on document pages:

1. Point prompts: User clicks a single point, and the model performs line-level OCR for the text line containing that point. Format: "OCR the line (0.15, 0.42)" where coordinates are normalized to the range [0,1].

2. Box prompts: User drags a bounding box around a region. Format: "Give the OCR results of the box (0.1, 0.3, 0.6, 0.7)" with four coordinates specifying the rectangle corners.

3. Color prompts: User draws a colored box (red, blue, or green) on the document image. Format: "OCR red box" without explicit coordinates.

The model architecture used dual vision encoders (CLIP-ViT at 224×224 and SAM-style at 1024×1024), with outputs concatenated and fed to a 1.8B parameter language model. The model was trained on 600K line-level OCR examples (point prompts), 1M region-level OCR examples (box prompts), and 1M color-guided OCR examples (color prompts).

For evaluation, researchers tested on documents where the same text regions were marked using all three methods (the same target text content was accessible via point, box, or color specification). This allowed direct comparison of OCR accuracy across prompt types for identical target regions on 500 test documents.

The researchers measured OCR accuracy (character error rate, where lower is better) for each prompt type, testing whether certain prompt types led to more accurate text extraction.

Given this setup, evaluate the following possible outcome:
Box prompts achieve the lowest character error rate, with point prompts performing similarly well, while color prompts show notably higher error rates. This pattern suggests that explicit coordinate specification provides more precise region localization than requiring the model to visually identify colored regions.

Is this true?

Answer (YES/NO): NO